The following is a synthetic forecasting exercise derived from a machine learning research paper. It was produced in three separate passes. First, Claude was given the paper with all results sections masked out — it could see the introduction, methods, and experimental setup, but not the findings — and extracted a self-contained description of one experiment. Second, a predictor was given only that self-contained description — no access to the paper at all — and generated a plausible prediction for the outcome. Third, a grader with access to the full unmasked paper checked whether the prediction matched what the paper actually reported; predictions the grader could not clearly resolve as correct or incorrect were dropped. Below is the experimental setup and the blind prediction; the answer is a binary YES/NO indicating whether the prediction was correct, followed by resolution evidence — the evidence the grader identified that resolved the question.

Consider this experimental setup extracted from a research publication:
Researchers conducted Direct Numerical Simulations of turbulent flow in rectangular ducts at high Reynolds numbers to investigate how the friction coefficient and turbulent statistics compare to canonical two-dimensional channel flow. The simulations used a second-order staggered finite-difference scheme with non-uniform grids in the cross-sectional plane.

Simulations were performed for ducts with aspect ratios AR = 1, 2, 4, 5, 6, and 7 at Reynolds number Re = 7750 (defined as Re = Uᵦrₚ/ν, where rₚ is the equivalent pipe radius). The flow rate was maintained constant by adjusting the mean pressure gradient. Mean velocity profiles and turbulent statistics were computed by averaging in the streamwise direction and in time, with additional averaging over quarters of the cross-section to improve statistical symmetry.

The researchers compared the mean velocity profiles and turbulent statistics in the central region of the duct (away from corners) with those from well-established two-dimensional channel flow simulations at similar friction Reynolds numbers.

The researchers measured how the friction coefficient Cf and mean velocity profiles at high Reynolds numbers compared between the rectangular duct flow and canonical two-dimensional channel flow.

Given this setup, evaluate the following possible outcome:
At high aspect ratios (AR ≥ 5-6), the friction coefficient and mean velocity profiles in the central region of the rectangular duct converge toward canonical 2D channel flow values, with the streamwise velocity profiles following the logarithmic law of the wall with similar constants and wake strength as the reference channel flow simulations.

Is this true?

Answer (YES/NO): NO